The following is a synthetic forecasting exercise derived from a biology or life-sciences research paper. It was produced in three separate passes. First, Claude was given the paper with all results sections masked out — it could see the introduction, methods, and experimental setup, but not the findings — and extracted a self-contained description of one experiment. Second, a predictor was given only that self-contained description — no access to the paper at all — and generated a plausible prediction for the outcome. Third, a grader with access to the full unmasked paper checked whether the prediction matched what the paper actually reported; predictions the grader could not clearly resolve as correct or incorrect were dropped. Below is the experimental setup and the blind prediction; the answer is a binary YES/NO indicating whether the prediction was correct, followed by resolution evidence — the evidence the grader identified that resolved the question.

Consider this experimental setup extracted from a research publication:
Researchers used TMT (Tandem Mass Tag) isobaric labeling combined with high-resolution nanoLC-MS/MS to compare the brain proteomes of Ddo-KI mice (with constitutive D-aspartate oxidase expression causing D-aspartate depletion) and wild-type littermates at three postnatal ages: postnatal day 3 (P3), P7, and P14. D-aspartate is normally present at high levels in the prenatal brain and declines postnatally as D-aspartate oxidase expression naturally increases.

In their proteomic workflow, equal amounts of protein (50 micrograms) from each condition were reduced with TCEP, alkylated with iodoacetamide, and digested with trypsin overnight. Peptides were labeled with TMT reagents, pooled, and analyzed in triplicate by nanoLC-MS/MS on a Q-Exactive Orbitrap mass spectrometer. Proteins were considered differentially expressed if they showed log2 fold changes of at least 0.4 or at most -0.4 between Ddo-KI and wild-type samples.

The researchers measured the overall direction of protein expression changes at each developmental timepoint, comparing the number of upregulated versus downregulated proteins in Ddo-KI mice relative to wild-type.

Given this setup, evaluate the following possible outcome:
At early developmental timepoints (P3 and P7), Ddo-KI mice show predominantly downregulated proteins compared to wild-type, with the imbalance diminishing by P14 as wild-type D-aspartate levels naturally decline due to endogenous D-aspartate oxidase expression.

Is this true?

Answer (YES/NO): NO